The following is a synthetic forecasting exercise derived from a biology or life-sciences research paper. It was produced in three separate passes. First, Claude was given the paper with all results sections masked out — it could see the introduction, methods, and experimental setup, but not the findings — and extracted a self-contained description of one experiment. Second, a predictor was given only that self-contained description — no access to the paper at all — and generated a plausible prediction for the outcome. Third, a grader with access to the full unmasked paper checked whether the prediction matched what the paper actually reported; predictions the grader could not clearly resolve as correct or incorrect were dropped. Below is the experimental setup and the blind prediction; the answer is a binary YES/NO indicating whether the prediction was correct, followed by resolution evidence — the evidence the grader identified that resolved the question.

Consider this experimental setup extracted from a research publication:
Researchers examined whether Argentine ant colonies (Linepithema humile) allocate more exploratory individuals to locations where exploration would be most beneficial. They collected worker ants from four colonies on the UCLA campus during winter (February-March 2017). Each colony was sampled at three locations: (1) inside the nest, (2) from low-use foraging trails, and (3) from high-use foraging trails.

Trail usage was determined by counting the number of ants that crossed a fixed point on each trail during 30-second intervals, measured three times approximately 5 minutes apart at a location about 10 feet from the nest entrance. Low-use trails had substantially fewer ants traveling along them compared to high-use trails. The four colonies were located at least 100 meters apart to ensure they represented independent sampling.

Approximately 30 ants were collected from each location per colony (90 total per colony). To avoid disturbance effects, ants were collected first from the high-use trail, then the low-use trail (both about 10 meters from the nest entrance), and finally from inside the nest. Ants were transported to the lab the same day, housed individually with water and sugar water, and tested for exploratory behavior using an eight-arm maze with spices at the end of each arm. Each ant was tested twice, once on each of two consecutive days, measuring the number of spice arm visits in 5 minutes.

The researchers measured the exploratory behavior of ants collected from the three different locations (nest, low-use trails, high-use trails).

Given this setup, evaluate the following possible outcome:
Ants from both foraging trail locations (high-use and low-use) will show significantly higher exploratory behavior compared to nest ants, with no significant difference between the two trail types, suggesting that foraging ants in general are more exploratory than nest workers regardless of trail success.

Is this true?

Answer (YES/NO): NO